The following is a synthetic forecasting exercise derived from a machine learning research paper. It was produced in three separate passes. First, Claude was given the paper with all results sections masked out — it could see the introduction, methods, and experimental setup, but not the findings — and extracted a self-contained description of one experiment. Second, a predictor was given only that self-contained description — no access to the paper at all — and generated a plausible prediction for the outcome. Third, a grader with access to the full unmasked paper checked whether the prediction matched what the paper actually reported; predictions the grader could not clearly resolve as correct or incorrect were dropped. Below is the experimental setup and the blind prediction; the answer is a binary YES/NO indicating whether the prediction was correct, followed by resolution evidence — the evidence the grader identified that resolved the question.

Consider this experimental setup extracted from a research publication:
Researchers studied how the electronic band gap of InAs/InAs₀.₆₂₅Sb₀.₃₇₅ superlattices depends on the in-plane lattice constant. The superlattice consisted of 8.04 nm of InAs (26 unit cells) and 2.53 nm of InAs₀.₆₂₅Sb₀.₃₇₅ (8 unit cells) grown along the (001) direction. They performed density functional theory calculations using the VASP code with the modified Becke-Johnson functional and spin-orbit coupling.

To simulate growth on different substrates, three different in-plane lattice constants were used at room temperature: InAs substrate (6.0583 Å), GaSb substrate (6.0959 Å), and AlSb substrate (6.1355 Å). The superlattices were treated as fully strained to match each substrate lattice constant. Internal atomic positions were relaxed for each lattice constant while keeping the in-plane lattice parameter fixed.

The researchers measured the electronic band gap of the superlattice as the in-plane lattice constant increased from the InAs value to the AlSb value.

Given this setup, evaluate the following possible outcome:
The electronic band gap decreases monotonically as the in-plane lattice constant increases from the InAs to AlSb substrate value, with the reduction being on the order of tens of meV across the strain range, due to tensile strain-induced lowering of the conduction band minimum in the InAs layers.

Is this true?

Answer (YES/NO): YES